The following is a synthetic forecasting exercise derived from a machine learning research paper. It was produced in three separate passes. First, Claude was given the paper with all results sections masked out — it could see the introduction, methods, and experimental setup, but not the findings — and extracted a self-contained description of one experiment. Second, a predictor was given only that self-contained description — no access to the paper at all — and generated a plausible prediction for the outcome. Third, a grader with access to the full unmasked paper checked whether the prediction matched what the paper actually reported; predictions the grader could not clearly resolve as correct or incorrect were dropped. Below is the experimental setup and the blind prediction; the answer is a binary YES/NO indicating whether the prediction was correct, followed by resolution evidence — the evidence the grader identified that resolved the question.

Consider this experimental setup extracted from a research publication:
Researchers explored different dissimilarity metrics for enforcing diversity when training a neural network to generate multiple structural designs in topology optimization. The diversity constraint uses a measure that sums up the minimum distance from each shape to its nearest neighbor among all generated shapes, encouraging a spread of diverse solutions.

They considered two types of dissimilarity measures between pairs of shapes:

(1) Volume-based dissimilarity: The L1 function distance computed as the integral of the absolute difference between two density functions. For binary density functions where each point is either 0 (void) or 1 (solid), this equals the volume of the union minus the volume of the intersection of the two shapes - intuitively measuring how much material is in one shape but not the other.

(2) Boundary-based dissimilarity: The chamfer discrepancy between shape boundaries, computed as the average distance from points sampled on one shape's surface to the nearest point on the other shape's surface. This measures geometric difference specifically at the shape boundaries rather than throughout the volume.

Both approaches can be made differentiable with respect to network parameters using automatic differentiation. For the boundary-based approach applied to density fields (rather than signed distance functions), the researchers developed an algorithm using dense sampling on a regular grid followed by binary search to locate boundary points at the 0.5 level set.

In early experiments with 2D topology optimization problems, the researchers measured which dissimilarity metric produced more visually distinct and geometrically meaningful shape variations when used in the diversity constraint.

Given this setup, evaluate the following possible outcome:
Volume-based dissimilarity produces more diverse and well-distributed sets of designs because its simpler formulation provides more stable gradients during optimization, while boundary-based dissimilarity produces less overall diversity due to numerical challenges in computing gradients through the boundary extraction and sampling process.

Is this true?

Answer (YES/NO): NO